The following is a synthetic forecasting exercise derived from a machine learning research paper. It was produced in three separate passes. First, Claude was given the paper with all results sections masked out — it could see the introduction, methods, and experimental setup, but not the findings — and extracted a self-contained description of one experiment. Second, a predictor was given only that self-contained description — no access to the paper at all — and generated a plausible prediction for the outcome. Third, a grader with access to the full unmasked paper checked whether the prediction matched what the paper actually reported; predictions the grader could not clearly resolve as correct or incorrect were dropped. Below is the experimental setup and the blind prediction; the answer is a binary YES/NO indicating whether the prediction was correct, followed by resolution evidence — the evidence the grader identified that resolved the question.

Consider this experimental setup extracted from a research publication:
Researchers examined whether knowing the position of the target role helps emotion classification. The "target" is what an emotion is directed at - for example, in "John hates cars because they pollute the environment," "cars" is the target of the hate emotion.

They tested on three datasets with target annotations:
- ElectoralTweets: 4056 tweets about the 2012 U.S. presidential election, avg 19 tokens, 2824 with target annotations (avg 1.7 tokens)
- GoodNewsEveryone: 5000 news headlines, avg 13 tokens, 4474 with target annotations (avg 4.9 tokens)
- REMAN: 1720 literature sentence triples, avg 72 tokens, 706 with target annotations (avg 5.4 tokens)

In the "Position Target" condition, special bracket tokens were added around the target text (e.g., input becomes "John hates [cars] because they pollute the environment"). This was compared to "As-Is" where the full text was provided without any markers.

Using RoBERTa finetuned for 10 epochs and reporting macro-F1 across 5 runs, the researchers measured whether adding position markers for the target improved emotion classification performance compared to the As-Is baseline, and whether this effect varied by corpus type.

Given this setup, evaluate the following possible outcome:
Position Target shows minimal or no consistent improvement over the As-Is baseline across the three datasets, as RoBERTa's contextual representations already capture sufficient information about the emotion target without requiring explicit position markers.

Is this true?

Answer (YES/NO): YES